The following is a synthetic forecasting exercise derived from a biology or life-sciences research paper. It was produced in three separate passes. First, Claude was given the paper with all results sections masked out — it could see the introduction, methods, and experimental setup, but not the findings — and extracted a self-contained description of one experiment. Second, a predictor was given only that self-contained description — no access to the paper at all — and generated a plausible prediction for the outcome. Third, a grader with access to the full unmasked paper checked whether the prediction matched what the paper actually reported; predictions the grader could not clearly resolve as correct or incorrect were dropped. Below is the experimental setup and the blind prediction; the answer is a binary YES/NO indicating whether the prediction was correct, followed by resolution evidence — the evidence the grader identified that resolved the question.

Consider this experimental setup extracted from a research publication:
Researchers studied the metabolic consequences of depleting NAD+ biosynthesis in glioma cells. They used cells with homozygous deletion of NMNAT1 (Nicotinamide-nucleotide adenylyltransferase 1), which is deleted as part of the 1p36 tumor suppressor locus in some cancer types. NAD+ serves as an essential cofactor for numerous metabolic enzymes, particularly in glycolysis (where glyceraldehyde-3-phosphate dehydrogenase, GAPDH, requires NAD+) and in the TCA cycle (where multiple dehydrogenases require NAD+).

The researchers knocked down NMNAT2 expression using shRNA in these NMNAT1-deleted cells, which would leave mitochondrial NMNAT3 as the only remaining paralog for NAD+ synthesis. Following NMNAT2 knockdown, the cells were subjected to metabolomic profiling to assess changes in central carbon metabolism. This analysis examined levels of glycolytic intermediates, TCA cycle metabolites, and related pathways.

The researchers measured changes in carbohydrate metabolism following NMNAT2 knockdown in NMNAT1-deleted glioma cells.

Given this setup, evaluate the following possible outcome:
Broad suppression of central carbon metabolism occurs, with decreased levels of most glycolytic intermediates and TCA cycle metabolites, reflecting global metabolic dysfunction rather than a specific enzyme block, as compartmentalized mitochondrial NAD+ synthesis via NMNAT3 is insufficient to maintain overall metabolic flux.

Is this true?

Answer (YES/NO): NO